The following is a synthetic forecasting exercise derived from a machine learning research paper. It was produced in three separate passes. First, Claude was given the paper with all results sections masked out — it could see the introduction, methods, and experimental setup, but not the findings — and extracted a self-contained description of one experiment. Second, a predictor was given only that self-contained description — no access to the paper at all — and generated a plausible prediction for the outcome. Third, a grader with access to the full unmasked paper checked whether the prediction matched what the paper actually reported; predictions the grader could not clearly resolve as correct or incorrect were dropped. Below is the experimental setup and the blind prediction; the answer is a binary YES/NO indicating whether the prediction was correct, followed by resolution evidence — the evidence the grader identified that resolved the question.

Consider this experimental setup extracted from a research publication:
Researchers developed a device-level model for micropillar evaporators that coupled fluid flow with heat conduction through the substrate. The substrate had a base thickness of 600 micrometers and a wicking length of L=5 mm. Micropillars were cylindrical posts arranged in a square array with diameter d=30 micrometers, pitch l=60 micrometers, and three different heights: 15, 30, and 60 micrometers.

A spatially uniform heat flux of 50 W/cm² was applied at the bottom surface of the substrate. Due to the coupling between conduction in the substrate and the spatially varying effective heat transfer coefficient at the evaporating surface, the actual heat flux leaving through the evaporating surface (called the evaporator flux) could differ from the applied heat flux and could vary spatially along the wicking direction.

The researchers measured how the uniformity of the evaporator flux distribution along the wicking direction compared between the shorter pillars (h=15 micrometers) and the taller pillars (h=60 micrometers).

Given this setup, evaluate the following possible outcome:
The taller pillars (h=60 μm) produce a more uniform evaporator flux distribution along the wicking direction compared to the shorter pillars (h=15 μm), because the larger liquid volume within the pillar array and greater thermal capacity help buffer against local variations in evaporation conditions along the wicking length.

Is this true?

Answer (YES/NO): YES